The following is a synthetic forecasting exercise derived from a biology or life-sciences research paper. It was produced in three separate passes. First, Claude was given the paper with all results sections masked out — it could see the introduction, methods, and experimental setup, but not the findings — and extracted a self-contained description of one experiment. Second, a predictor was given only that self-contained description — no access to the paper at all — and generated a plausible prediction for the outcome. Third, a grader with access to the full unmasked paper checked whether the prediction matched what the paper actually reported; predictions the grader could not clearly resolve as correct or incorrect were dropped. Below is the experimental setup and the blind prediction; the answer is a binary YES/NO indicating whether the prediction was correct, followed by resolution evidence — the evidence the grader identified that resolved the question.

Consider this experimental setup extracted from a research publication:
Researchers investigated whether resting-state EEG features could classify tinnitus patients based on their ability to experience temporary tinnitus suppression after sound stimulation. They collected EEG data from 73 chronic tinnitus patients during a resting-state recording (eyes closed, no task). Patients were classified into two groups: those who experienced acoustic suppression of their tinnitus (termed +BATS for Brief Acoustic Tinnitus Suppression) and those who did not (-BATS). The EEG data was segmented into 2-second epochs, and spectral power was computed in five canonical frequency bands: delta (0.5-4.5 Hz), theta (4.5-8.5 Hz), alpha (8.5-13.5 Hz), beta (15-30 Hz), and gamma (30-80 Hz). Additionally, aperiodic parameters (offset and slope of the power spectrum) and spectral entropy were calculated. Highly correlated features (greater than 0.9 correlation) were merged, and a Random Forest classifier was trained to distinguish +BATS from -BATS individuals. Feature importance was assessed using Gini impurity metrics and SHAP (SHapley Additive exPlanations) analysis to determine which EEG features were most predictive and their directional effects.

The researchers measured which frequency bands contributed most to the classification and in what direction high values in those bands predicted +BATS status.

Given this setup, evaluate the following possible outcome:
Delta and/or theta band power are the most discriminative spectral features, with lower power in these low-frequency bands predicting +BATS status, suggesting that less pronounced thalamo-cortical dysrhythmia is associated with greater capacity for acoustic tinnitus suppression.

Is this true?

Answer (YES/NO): NO